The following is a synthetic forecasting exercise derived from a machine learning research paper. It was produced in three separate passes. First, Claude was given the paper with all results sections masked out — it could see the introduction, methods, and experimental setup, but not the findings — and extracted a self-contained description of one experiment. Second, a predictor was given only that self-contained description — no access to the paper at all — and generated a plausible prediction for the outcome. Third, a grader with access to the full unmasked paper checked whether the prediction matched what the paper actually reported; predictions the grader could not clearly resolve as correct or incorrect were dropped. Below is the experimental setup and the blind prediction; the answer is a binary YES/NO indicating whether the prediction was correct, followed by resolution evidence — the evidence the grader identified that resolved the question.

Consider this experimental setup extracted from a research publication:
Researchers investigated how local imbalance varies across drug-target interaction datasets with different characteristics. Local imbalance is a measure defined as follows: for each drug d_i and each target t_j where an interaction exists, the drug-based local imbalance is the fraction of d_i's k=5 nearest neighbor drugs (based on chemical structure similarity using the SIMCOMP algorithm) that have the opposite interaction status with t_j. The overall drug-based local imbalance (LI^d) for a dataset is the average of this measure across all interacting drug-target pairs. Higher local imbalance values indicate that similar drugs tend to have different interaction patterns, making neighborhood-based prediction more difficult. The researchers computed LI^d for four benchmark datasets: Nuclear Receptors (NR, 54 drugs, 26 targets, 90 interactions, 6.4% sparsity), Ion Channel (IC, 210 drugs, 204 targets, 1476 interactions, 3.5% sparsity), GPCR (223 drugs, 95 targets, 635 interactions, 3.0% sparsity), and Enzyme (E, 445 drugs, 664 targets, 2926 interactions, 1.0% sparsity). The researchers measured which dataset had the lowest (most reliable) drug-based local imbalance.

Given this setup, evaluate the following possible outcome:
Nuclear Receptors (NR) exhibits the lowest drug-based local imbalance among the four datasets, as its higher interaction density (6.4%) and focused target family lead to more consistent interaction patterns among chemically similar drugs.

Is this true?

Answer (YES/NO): YES